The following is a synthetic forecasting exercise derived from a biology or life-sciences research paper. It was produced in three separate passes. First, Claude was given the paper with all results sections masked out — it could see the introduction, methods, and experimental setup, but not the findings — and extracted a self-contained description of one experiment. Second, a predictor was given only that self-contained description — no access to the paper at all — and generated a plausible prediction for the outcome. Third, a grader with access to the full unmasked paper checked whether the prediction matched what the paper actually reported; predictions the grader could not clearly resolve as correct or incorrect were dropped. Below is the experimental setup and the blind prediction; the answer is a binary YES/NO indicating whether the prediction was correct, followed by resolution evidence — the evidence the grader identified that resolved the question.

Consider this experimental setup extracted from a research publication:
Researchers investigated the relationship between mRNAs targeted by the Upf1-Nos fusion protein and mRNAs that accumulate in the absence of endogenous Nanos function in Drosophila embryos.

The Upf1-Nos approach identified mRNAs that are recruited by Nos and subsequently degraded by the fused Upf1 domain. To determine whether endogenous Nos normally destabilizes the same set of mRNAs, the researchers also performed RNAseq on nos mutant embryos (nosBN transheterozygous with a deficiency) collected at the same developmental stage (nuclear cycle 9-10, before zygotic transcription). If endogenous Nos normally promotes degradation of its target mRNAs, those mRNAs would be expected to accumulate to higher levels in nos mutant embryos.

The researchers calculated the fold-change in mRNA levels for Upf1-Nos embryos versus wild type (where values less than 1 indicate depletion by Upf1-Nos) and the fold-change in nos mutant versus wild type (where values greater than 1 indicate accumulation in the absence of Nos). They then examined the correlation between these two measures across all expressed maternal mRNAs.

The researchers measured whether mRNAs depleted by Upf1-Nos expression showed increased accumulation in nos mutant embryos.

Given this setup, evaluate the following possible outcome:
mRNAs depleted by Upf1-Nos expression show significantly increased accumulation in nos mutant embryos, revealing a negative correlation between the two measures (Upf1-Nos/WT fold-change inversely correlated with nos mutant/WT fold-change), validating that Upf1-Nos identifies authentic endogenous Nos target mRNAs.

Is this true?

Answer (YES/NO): YES